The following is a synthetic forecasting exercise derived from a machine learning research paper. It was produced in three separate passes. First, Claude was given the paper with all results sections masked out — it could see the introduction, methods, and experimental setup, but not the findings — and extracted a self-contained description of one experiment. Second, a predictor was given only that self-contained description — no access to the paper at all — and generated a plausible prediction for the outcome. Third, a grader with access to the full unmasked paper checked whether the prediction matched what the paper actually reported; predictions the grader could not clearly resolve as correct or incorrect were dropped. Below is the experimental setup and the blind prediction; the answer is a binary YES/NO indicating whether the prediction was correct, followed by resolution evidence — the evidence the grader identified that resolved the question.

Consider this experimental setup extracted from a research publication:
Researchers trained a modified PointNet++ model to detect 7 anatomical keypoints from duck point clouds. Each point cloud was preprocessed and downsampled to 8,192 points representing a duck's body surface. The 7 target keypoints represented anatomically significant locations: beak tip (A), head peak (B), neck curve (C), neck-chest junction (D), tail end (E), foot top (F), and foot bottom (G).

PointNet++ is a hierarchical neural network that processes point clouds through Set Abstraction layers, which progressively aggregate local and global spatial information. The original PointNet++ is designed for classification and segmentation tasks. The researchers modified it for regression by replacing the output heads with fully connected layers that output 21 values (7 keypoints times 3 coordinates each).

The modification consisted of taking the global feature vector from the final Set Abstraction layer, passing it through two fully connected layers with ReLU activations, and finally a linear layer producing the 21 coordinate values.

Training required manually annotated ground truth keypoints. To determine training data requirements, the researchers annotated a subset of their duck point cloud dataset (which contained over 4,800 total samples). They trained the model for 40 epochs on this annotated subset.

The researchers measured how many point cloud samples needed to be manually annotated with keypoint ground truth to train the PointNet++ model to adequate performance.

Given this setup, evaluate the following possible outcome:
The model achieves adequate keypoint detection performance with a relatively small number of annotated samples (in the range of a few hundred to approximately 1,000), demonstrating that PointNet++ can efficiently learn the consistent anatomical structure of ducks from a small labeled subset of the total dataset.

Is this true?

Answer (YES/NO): NO